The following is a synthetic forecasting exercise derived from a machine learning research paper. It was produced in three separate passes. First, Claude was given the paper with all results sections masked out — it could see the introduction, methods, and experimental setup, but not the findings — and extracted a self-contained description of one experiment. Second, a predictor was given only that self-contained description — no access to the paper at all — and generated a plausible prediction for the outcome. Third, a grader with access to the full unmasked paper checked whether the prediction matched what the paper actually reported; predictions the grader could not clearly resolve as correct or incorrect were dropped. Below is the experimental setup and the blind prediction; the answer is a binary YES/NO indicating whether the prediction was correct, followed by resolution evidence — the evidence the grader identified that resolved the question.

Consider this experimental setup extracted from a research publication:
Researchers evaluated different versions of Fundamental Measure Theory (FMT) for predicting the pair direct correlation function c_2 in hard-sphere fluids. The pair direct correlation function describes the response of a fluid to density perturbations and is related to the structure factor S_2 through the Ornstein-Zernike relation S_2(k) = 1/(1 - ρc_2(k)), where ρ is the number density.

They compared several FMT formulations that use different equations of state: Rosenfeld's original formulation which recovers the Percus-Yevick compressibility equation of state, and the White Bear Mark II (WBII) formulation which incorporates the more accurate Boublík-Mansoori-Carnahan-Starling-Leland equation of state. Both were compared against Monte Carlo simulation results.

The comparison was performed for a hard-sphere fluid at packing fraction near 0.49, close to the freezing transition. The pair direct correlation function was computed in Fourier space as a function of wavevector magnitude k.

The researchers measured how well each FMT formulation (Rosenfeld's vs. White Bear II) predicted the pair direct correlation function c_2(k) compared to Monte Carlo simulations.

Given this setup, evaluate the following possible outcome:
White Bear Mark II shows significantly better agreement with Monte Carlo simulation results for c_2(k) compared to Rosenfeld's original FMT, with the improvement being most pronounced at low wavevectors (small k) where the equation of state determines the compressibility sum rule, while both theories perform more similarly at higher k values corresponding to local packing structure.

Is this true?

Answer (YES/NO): YES